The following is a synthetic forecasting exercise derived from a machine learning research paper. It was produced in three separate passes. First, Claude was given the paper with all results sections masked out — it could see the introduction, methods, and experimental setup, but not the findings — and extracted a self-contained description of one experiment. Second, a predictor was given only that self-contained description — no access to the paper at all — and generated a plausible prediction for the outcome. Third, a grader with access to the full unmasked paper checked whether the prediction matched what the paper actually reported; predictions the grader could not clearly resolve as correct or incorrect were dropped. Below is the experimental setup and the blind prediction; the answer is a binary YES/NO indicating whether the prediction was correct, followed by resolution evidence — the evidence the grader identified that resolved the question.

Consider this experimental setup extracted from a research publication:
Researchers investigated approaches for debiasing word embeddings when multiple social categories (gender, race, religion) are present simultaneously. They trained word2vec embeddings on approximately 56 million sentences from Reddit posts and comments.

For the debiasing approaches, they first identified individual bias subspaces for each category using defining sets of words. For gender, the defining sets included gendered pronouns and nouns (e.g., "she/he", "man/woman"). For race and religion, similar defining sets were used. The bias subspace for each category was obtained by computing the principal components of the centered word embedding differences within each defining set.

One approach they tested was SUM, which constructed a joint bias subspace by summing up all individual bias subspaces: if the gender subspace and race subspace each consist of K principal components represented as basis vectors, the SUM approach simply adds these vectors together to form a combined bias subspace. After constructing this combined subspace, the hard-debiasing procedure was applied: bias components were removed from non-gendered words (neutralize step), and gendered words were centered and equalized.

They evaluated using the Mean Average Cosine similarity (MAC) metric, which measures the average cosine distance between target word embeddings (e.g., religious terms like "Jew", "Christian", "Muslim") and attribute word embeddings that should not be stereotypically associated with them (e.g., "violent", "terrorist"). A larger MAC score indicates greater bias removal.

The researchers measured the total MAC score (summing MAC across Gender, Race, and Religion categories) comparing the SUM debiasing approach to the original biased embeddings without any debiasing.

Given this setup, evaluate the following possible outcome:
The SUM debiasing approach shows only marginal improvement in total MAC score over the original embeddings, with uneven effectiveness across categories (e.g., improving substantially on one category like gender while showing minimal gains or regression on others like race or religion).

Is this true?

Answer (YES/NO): NO